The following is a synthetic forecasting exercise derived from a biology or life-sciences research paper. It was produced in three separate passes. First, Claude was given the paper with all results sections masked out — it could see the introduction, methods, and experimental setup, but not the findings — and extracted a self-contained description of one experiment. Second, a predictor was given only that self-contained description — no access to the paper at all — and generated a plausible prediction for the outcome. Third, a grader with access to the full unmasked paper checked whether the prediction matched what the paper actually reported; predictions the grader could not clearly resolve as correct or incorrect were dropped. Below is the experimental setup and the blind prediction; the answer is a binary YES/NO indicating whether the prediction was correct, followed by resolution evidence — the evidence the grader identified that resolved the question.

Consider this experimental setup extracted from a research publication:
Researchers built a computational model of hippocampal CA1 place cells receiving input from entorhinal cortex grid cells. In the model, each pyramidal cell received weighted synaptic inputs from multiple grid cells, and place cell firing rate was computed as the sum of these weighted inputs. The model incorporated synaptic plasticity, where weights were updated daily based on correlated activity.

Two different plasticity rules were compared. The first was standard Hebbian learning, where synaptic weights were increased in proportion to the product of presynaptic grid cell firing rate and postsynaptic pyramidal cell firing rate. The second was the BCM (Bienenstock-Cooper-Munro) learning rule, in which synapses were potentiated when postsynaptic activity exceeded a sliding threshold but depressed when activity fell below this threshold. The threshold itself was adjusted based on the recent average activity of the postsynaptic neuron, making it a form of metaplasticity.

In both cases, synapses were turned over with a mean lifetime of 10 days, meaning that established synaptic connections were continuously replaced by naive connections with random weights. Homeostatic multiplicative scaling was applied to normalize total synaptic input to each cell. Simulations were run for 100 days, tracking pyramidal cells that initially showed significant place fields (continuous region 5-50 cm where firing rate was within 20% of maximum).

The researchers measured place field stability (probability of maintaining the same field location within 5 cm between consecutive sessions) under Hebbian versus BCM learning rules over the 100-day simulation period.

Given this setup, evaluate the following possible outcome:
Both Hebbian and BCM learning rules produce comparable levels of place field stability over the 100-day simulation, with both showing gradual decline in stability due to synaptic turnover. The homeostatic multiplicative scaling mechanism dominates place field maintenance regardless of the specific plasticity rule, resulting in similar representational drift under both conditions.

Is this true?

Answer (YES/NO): NO